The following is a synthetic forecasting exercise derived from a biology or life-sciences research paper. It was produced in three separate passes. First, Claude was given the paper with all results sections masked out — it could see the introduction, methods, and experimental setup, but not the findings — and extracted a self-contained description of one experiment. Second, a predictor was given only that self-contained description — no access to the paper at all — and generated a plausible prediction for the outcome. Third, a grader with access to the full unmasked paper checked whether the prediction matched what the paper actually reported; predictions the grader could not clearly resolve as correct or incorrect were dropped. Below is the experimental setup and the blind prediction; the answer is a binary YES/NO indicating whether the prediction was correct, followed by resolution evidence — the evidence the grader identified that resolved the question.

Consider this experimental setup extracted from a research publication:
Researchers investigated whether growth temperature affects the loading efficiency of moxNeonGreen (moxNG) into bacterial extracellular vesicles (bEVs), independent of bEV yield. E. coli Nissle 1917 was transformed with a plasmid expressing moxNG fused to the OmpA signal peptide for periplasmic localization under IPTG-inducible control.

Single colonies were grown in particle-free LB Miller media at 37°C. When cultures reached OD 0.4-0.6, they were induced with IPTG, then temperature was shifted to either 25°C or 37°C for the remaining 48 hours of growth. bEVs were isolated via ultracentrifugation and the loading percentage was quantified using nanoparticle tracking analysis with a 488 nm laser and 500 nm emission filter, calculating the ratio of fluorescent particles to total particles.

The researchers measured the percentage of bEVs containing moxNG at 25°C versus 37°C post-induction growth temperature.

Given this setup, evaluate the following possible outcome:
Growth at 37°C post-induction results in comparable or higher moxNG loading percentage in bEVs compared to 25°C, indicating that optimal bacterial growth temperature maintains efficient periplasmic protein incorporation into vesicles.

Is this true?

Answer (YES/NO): NO